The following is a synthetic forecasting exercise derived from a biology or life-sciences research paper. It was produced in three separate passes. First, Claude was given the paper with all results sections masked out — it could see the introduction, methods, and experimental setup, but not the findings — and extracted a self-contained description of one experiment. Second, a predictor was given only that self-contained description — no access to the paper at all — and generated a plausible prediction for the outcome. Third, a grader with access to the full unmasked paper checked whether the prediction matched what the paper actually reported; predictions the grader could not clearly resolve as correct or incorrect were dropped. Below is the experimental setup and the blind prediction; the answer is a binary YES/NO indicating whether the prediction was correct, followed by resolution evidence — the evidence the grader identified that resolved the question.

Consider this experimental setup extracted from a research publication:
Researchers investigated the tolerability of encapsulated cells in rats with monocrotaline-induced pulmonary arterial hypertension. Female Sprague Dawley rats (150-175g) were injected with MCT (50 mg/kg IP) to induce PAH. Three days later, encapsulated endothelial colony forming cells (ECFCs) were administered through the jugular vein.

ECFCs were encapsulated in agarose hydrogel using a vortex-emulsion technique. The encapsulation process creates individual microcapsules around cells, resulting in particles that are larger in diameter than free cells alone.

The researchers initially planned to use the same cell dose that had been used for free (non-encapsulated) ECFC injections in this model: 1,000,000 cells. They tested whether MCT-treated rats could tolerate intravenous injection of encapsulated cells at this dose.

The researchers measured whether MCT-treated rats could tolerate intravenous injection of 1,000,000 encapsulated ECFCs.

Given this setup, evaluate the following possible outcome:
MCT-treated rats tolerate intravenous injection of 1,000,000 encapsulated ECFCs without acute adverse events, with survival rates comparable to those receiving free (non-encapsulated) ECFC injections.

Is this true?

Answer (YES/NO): NO